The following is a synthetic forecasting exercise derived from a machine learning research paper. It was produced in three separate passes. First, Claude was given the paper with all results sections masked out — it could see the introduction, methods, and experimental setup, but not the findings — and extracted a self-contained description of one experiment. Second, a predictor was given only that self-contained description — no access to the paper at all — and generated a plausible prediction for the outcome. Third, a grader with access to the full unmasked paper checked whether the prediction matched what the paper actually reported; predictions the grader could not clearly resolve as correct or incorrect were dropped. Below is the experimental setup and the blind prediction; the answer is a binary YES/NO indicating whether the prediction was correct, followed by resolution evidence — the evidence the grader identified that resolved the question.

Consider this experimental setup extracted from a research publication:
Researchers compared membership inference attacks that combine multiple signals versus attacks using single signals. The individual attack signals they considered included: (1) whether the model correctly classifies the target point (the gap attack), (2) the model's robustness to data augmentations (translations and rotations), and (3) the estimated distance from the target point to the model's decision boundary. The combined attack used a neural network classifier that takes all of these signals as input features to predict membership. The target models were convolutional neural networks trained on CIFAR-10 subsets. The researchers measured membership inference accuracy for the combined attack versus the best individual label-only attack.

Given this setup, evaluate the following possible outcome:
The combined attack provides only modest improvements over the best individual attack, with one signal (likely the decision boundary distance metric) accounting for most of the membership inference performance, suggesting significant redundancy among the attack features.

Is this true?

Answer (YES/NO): YES